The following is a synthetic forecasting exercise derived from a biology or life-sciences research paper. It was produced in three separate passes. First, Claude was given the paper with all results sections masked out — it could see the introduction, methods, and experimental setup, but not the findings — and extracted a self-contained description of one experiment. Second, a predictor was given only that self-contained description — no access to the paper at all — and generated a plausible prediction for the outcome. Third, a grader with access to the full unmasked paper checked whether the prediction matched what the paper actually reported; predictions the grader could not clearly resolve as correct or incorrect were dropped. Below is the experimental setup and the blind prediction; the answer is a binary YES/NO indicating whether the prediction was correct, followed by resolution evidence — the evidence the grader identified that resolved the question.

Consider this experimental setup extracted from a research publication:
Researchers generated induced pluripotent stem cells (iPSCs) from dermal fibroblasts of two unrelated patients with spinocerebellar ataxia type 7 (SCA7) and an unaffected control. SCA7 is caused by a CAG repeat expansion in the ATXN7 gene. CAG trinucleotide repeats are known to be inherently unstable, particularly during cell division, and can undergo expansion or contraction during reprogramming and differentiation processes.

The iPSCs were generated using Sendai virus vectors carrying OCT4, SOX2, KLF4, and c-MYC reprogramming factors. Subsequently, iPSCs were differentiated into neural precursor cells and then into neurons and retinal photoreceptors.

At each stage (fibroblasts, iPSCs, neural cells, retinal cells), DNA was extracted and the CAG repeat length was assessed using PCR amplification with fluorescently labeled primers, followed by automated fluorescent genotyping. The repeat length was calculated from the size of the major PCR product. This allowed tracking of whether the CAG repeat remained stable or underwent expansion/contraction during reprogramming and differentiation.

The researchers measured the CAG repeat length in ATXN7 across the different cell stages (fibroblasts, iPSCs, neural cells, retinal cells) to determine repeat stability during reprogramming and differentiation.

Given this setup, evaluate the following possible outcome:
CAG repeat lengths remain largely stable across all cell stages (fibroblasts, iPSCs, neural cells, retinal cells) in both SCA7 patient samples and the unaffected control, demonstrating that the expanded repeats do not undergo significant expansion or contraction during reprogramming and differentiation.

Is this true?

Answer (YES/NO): YES